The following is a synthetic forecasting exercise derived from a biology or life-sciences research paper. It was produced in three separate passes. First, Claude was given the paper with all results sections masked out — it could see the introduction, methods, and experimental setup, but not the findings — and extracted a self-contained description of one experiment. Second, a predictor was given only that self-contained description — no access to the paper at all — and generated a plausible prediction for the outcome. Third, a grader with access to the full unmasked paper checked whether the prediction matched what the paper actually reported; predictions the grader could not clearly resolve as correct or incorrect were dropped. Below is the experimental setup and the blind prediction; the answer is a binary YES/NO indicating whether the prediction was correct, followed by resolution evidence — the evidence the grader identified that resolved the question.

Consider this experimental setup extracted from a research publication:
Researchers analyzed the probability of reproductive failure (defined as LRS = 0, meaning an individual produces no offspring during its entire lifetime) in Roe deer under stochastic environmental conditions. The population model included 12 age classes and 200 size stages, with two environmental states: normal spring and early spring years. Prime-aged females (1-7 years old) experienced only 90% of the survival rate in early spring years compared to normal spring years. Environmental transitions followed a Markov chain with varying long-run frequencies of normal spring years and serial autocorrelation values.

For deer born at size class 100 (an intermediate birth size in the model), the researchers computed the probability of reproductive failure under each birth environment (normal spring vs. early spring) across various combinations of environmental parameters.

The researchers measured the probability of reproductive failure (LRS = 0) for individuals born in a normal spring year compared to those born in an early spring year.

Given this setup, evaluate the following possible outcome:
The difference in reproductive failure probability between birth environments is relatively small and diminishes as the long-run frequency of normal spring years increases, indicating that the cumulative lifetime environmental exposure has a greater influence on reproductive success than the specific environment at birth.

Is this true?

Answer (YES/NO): NO